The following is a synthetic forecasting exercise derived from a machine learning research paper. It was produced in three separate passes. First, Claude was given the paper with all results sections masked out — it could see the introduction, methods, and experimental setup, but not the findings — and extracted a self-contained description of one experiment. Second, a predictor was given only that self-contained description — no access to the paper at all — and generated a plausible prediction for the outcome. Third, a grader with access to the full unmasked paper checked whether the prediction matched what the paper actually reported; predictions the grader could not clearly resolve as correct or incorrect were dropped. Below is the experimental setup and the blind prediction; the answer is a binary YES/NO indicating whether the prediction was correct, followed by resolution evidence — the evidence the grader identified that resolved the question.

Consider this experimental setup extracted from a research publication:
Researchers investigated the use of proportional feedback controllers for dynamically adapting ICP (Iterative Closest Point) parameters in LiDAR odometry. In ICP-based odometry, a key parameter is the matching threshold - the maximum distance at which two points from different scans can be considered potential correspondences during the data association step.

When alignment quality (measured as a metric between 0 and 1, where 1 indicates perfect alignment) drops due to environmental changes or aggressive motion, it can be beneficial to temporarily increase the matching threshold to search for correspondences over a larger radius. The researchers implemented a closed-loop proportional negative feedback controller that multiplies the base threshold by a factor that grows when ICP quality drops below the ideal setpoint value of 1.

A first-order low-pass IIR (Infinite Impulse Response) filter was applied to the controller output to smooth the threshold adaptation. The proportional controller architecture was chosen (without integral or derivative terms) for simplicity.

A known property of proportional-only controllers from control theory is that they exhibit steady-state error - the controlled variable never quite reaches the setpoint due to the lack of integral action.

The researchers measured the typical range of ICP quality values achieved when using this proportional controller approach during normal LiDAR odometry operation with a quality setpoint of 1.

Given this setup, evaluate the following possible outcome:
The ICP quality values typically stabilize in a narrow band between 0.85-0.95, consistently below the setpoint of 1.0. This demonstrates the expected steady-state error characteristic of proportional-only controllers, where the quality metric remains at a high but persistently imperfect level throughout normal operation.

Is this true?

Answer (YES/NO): NO